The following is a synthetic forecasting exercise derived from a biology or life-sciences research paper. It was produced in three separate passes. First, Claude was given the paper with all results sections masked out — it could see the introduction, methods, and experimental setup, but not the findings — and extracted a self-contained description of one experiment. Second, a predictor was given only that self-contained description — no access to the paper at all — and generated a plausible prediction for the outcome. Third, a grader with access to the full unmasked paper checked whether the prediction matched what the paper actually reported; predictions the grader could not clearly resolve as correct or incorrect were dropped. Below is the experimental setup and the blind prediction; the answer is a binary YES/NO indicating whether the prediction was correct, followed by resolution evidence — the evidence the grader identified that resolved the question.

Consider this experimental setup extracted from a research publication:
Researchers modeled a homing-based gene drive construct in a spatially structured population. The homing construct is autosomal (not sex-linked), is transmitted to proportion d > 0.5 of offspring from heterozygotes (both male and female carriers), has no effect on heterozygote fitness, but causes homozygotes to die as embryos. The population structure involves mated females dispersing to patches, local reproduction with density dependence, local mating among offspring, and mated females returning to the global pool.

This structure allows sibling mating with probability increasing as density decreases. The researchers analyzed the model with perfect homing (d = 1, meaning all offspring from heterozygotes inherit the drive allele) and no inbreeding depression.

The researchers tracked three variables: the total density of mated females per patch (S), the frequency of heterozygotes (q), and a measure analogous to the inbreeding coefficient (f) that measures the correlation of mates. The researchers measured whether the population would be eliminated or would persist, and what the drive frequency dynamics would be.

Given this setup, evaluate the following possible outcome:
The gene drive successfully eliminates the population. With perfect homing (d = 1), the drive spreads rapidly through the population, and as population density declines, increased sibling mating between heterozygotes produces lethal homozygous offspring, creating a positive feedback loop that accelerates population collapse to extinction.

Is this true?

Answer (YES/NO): NO